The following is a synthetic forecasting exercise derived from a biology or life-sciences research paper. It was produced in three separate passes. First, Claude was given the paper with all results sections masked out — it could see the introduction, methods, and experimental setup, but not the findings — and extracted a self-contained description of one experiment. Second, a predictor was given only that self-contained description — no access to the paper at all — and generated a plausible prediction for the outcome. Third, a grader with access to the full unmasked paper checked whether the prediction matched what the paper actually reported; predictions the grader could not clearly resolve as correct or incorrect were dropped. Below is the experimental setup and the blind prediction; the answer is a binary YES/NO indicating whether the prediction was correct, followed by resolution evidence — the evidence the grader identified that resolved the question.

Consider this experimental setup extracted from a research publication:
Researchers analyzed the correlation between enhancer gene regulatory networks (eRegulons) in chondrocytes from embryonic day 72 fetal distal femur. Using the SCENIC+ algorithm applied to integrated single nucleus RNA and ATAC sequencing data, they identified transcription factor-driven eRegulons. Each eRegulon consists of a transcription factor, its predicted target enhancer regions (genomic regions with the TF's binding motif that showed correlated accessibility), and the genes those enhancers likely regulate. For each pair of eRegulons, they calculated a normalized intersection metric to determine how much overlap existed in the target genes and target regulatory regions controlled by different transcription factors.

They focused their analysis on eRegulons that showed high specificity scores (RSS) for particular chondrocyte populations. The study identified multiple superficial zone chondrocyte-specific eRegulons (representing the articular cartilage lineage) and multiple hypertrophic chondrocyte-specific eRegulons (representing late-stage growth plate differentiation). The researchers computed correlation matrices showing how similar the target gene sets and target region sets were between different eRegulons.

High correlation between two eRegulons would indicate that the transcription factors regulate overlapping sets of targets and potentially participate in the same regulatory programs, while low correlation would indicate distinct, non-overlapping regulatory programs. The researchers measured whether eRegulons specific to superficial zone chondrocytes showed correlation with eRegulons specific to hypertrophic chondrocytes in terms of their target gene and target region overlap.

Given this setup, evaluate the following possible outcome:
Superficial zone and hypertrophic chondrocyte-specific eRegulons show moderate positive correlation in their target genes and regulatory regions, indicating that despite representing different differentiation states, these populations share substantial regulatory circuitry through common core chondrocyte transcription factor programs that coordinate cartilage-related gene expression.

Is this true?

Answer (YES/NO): NO